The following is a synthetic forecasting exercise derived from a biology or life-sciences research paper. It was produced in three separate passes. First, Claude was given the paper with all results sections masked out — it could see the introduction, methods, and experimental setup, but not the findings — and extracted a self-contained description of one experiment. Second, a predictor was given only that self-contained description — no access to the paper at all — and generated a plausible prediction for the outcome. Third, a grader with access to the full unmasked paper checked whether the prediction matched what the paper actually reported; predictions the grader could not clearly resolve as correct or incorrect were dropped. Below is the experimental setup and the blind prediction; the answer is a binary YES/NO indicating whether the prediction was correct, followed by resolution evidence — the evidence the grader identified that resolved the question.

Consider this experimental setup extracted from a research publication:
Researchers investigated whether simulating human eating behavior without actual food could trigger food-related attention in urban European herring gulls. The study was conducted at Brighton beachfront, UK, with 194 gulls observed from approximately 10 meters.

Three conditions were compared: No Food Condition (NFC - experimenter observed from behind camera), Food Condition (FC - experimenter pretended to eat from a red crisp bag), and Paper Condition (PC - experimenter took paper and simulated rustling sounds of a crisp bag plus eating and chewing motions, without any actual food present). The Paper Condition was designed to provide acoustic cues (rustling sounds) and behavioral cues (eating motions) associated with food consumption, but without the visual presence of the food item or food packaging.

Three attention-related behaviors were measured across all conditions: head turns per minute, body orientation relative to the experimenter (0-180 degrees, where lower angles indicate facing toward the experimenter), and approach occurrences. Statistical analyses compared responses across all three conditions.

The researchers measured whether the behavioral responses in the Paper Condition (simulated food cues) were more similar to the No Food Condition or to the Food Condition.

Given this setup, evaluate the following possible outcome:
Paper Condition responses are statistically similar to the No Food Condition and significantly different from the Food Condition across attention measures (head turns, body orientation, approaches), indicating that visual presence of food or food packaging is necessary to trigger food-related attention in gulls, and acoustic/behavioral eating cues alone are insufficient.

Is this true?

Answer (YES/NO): NO